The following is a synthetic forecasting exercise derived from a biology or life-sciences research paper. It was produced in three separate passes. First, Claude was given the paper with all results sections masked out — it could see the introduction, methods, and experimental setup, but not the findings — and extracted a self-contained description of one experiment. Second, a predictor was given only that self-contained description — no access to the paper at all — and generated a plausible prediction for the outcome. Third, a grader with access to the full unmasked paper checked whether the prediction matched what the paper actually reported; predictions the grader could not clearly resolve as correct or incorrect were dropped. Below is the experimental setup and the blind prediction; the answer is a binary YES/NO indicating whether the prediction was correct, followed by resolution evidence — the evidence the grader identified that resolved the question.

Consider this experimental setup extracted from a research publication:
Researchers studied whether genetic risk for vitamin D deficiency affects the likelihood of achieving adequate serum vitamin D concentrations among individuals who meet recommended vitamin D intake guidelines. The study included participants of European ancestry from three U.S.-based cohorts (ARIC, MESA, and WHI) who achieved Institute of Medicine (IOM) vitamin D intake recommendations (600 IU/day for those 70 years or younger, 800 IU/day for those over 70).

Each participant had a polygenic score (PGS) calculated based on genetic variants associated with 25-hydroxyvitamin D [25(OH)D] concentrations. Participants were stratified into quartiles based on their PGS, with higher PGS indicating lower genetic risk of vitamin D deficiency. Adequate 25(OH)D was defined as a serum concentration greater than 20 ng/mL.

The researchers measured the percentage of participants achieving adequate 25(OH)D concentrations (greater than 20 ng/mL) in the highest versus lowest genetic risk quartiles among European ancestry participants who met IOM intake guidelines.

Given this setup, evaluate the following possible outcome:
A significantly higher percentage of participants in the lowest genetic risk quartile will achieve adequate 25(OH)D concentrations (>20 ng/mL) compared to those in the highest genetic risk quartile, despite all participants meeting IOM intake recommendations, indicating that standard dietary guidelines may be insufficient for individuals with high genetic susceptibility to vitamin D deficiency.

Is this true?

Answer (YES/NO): YES